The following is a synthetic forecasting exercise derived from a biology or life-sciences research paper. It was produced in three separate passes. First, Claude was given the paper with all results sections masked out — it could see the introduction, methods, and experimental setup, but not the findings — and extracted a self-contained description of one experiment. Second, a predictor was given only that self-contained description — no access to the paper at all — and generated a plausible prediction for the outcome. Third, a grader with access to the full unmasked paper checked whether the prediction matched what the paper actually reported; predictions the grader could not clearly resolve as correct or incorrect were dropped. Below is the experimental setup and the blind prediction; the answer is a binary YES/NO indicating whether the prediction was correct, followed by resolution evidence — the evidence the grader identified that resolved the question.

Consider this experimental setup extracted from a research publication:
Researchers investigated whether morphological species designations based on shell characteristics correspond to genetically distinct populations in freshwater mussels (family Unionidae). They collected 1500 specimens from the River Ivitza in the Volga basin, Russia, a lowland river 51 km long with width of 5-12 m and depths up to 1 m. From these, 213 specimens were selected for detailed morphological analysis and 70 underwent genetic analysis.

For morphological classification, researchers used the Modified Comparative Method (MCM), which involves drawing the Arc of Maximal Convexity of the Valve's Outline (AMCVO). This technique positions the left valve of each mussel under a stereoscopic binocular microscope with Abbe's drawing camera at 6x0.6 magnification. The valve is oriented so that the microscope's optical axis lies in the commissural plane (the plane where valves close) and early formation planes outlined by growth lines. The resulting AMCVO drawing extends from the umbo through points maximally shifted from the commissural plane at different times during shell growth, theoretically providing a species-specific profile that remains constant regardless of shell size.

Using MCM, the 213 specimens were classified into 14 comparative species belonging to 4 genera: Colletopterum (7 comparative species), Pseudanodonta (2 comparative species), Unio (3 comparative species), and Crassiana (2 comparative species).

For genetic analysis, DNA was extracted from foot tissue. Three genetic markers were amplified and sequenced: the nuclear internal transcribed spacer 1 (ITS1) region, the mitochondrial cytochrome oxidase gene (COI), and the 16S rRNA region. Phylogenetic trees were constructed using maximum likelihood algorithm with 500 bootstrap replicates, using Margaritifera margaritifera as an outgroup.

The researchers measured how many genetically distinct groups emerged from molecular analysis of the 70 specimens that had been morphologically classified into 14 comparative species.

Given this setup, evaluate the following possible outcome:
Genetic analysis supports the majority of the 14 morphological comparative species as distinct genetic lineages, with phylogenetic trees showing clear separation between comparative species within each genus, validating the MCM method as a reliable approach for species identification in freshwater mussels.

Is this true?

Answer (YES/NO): NO